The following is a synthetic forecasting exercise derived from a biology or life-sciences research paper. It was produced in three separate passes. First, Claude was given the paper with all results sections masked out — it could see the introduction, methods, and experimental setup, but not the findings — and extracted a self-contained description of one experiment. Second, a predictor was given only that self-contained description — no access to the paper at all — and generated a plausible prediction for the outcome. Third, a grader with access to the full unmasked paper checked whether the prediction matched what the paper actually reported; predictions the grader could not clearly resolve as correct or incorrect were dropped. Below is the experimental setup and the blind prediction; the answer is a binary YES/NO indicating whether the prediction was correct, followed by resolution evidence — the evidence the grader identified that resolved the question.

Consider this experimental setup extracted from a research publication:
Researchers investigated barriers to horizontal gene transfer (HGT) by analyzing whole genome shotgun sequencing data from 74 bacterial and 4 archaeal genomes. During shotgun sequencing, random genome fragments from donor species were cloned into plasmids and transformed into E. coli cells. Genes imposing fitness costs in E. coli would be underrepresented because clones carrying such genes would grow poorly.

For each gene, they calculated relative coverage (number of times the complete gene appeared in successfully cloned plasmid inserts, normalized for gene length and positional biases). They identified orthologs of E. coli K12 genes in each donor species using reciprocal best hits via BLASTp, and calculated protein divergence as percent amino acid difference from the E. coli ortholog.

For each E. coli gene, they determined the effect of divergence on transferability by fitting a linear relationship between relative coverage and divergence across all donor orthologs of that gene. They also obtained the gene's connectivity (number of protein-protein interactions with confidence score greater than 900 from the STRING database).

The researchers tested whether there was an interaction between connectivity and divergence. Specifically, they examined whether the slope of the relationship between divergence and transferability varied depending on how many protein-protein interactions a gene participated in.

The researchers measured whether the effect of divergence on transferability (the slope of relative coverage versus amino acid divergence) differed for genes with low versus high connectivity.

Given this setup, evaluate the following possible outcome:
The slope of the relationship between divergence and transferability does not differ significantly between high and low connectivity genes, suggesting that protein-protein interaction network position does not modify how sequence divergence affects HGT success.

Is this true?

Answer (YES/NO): NO